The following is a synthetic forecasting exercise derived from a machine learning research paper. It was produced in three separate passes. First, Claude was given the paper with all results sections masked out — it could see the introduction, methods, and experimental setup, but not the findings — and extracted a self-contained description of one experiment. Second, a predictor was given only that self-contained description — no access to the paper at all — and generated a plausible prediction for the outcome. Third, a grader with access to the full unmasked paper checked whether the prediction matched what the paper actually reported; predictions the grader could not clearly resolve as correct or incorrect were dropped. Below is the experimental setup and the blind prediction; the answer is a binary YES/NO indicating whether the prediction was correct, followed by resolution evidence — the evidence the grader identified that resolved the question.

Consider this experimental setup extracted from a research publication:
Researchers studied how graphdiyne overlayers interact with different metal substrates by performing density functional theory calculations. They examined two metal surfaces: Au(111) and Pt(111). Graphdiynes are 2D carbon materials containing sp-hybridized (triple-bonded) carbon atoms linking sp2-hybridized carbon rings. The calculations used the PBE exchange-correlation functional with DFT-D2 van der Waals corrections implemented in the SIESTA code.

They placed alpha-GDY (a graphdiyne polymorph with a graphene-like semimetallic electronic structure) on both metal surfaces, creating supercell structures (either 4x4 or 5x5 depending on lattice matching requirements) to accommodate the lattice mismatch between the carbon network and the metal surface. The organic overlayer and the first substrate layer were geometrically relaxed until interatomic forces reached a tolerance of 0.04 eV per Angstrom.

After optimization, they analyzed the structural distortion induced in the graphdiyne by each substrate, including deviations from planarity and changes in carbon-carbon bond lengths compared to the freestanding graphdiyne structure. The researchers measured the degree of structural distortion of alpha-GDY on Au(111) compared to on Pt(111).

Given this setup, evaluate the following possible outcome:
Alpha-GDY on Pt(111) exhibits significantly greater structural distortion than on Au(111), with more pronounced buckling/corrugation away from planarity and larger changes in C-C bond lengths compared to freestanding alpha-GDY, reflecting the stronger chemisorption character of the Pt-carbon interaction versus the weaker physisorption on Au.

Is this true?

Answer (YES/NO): YES